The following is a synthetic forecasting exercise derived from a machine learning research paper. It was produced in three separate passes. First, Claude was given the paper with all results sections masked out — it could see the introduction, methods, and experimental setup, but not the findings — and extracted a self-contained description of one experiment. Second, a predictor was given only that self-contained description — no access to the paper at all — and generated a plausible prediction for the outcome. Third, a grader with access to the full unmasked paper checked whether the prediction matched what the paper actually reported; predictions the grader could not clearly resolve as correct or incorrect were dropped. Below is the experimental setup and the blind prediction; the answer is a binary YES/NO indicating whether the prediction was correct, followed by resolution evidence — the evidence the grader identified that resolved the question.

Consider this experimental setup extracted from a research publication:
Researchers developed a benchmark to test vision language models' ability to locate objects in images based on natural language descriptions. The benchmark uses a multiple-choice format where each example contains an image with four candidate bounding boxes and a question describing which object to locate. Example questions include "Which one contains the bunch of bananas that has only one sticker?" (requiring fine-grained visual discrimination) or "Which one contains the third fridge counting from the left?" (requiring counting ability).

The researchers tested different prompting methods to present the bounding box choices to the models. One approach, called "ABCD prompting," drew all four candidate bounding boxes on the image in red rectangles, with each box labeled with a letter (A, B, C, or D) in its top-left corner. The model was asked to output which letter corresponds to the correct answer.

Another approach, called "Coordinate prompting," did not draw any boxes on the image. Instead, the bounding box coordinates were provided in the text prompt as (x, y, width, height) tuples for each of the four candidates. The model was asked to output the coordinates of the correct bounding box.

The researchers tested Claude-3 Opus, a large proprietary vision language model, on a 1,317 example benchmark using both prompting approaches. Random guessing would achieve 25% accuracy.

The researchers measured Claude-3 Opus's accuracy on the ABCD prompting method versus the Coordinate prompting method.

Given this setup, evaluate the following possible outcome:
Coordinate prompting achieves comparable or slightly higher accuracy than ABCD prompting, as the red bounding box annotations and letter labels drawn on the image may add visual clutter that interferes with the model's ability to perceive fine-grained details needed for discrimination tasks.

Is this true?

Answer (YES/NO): NO